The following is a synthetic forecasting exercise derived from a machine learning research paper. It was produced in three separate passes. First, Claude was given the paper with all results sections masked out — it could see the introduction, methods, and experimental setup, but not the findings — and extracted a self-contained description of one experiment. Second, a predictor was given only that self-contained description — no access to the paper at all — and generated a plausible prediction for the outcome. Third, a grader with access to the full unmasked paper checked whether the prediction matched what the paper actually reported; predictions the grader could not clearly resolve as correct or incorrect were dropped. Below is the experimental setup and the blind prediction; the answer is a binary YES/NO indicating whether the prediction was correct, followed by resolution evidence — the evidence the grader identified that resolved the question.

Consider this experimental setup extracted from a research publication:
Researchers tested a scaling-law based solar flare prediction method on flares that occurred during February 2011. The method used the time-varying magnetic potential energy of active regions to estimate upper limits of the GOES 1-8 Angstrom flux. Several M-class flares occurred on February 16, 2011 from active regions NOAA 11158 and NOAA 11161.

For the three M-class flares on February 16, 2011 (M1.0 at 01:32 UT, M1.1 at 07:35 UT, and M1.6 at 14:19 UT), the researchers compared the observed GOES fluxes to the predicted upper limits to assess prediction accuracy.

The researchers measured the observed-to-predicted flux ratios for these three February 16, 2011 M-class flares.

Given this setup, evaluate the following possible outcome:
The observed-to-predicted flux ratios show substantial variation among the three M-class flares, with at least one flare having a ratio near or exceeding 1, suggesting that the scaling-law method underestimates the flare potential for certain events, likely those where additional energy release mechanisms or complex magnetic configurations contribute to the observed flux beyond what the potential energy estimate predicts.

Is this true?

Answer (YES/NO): NO